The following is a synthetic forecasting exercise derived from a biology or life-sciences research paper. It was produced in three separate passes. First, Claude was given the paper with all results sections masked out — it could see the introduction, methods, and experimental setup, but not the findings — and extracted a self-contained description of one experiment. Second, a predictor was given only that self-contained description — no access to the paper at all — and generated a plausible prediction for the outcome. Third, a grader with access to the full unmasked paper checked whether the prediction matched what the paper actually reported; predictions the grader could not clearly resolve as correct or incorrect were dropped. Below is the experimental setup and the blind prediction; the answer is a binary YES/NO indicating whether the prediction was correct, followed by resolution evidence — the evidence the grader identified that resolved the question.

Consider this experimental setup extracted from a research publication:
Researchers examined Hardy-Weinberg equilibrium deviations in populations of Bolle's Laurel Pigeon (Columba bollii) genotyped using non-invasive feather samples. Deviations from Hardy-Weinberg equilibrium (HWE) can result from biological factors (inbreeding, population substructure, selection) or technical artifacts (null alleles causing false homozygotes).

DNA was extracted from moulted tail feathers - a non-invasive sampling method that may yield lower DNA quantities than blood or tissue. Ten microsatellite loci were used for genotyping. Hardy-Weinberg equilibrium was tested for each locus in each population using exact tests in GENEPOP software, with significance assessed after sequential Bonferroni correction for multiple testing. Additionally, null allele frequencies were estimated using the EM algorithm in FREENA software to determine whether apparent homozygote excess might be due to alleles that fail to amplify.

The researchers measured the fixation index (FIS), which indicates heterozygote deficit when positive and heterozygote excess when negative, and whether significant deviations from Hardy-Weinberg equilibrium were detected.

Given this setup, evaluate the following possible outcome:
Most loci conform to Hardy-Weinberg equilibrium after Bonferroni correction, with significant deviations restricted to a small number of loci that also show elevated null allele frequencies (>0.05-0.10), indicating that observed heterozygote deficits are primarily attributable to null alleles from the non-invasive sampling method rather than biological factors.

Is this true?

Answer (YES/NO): NO